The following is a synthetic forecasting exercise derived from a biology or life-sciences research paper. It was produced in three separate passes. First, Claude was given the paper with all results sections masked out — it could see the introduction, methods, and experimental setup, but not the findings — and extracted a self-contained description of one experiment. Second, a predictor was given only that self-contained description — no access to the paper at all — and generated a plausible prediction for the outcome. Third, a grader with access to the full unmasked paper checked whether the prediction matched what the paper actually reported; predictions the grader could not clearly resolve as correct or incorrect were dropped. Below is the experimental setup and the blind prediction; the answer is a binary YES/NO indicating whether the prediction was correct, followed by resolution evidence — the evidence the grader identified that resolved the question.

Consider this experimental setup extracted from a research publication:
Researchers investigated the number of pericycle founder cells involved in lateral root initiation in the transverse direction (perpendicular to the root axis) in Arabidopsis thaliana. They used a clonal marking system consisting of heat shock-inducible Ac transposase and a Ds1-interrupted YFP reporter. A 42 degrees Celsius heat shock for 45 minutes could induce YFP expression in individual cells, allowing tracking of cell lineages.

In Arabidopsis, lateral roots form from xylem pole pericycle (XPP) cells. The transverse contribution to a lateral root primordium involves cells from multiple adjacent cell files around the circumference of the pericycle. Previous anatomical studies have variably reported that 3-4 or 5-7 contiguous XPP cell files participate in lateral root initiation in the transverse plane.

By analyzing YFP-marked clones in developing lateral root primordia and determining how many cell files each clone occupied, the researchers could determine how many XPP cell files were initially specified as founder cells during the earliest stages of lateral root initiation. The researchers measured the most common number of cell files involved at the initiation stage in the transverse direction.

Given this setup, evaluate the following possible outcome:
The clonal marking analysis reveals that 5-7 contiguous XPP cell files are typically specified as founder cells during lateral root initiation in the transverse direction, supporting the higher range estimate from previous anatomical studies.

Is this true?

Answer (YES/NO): NO